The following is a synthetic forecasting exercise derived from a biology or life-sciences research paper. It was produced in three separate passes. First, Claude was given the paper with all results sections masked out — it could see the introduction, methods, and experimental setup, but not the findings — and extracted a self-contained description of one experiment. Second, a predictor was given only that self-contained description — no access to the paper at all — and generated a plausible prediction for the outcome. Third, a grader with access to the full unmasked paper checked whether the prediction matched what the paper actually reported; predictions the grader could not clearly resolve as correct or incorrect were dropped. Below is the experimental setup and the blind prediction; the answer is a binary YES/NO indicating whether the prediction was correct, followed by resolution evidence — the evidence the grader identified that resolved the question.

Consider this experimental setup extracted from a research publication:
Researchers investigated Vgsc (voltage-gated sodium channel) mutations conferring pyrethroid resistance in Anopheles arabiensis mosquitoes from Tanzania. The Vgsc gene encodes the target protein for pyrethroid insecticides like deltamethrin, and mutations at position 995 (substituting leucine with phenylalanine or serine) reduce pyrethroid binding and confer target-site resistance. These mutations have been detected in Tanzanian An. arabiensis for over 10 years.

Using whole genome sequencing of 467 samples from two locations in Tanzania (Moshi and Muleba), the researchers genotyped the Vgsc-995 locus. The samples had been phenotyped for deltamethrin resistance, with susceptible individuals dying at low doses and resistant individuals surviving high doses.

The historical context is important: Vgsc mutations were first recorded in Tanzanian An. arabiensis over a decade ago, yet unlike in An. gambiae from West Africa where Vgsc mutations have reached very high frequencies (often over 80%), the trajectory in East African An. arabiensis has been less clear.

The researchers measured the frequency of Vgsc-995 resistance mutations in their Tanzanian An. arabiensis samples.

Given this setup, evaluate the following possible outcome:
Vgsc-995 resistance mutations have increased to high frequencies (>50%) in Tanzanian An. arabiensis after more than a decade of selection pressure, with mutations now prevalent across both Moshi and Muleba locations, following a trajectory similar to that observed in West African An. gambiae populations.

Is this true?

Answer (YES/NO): NO